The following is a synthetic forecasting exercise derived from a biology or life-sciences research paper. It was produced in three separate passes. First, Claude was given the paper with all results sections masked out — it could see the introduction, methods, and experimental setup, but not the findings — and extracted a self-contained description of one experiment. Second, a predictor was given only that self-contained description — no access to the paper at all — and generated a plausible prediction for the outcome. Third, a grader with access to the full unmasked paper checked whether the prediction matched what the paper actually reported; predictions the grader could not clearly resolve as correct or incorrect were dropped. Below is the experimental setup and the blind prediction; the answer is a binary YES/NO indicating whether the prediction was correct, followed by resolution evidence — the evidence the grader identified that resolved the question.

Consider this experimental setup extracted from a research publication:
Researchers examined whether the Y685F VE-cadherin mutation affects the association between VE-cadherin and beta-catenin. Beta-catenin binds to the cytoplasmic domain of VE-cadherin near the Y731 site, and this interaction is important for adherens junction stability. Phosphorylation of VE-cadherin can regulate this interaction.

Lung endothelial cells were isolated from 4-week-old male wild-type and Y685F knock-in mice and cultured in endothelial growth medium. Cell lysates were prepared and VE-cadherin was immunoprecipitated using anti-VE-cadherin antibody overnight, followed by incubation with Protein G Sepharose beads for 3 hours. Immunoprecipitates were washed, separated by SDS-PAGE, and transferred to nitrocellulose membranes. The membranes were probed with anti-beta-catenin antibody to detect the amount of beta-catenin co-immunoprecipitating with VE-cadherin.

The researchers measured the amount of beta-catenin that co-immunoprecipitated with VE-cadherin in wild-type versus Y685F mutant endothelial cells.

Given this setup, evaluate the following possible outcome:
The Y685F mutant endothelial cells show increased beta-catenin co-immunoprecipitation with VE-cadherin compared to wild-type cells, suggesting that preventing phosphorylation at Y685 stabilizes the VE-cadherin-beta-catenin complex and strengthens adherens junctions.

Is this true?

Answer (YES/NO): NO